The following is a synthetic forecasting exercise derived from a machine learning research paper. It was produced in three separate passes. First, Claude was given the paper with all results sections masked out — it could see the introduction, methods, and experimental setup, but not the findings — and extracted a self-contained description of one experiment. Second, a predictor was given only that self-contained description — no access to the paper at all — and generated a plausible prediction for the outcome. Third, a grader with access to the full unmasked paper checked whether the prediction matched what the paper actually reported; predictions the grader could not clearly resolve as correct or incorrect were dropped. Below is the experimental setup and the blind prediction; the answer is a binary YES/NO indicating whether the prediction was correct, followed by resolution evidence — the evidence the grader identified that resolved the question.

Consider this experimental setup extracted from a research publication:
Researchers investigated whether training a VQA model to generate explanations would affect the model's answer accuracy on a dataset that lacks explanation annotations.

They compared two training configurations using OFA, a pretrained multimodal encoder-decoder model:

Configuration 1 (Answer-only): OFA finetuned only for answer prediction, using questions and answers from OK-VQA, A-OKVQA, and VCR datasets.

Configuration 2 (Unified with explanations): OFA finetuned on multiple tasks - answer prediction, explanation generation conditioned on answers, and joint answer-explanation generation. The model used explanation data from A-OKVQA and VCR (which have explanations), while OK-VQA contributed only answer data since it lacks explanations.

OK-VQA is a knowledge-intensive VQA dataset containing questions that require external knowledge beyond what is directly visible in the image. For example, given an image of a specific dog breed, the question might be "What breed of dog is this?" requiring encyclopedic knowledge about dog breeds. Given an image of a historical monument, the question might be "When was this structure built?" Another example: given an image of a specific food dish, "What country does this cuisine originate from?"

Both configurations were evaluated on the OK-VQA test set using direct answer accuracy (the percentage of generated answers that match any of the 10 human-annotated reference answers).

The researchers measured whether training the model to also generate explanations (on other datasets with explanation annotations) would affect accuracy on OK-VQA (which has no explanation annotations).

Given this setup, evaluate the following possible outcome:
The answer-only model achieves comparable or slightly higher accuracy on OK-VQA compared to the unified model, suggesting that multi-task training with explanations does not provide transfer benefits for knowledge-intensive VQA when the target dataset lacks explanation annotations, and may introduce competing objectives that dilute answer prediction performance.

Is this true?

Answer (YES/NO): NO